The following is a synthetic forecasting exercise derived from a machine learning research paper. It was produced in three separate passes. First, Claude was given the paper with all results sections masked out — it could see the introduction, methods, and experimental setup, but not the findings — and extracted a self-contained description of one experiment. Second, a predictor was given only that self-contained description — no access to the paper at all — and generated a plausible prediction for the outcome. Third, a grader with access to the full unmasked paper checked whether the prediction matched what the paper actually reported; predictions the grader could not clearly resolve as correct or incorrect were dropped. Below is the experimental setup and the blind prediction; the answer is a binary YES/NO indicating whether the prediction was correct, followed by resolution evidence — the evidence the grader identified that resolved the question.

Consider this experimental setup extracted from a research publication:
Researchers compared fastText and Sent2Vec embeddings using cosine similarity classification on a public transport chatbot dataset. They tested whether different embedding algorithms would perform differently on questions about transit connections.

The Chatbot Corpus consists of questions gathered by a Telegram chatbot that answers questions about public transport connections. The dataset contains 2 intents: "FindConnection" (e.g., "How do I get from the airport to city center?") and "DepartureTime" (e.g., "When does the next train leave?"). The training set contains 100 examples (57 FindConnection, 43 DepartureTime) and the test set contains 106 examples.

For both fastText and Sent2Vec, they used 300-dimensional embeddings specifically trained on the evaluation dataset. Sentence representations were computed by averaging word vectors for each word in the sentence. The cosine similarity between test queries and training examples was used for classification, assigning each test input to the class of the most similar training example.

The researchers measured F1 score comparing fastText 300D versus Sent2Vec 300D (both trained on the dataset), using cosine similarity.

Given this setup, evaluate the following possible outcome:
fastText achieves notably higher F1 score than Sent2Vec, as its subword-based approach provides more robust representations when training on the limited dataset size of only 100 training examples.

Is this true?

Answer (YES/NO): NO